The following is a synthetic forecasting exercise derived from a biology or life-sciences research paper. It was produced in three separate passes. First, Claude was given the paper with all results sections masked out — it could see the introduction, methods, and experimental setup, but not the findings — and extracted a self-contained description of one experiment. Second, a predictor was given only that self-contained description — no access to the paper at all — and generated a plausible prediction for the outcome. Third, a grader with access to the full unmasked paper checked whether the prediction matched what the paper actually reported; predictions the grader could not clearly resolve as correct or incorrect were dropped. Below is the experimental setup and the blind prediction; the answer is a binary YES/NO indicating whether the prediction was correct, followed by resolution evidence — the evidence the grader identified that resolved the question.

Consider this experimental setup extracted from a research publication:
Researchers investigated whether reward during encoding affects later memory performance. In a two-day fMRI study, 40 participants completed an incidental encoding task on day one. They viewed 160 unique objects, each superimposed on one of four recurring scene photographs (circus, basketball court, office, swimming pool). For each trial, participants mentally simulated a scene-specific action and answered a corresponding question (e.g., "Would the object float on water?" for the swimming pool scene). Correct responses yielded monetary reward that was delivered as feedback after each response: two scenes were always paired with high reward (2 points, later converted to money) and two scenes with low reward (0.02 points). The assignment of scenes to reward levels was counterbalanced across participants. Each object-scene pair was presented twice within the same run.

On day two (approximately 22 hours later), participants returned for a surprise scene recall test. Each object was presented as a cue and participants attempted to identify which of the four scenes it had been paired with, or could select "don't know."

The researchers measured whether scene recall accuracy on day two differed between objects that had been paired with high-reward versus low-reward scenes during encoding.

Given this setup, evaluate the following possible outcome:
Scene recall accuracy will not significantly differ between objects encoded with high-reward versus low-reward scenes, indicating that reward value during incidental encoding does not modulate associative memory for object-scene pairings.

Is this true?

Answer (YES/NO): YES